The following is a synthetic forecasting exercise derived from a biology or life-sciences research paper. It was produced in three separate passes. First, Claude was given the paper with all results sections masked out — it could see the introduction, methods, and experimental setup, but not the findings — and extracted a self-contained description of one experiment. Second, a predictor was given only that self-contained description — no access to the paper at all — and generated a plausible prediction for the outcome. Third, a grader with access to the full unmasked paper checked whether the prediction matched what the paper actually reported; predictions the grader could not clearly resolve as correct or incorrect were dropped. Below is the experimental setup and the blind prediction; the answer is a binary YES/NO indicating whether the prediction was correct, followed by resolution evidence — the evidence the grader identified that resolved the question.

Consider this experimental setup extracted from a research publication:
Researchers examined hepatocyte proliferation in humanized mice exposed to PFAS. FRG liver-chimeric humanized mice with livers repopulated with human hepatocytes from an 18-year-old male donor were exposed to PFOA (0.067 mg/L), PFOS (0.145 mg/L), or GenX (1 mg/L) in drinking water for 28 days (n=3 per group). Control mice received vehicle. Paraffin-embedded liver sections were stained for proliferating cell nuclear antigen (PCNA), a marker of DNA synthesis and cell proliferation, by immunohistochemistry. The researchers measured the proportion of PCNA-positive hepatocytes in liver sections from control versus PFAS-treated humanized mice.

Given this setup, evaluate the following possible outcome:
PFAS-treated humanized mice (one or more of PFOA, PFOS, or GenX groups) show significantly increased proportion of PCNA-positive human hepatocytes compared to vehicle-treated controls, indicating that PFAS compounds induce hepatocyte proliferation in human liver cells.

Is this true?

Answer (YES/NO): YES